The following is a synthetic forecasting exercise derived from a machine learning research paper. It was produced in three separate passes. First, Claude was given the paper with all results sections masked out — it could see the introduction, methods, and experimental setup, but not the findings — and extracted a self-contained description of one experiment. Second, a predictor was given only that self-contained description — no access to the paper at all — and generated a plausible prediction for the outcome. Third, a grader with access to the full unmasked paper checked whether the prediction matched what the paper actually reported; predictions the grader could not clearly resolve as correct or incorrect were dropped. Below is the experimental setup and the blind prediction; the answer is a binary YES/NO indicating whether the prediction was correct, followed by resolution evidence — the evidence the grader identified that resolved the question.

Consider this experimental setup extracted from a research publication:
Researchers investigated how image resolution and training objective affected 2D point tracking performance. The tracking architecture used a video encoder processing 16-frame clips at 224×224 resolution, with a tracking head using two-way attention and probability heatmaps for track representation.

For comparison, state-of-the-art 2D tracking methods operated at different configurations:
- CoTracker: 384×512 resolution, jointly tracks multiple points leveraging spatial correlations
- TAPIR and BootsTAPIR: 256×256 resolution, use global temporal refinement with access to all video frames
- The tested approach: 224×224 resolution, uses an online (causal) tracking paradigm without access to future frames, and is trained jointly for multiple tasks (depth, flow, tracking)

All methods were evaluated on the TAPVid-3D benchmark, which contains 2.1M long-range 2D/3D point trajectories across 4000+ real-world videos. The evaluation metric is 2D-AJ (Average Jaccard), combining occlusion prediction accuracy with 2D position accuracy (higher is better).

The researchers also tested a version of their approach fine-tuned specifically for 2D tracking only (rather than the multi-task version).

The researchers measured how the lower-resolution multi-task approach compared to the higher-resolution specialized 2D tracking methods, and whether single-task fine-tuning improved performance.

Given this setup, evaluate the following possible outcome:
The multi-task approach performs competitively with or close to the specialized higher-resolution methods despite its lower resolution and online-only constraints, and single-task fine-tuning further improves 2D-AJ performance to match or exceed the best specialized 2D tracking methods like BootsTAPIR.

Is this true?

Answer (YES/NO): NO